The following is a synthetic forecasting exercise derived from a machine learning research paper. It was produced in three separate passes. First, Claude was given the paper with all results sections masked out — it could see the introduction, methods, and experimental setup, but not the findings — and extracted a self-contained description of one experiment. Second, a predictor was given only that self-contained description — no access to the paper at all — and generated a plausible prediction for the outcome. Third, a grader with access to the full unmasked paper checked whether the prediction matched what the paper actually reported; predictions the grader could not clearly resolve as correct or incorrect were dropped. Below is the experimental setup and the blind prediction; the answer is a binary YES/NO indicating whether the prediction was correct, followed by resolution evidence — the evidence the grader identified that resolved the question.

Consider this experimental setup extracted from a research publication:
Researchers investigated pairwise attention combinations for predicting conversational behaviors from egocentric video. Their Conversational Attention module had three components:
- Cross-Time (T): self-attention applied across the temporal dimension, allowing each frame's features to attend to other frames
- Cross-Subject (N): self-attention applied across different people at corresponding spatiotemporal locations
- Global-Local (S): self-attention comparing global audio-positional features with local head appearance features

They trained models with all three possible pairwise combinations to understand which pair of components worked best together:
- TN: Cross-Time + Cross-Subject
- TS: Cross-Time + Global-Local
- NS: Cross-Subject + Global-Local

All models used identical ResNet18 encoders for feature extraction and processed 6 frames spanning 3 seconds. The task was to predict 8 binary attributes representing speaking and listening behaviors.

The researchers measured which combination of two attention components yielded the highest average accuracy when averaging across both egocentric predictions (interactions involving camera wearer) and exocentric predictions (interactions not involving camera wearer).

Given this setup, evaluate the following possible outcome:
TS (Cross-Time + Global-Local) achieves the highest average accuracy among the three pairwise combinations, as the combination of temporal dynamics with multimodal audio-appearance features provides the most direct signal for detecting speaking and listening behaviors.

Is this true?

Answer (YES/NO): NO